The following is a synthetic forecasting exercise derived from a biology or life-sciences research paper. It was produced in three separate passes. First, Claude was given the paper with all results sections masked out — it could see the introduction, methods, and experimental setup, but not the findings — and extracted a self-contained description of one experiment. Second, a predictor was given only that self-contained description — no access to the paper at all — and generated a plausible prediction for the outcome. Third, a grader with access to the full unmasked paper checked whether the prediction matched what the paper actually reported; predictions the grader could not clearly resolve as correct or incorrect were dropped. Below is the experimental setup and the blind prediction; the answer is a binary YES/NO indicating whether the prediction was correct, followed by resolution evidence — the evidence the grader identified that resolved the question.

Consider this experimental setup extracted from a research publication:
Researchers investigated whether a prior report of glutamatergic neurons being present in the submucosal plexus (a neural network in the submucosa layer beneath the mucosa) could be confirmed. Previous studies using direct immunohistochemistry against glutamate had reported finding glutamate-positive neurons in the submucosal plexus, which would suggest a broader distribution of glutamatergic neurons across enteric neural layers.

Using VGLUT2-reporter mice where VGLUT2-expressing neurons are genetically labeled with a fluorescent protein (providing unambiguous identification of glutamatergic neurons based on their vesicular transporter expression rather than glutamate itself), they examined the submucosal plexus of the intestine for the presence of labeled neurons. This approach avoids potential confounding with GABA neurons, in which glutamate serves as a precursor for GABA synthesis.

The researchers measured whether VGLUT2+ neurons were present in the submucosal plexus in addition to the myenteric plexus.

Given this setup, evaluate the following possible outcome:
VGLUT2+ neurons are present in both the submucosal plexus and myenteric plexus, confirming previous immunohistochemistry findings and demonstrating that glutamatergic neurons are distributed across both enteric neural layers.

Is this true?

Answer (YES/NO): NO